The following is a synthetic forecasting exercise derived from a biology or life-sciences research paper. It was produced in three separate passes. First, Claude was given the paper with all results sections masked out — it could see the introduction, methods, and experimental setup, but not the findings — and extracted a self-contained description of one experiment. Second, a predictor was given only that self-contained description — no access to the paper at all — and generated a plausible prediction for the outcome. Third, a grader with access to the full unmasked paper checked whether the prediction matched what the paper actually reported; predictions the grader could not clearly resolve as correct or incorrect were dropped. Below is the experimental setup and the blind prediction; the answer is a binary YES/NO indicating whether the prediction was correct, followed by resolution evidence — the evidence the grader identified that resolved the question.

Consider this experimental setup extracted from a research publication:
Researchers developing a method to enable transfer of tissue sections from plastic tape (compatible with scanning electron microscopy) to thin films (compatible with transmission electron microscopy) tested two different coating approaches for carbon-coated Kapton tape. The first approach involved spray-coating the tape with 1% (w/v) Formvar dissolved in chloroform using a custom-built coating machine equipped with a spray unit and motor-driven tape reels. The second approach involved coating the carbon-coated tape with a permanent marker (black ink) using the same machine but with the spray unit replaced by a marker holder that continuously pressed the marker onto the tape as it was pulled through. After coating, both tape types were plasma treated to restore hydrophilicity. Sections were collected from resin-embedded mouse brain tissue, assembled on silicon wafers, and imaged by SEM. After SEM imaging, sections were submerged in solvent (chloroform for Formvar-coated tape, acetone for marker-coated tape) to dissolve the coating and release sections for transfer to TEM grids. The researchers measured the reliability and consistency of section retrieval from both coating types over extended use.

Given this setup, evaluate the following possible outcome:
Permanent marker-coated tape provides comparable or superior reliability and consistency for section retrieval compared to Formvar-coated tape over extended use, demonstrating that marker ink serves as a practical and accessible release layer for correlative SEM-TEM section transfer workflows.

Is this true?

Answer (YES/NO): YES